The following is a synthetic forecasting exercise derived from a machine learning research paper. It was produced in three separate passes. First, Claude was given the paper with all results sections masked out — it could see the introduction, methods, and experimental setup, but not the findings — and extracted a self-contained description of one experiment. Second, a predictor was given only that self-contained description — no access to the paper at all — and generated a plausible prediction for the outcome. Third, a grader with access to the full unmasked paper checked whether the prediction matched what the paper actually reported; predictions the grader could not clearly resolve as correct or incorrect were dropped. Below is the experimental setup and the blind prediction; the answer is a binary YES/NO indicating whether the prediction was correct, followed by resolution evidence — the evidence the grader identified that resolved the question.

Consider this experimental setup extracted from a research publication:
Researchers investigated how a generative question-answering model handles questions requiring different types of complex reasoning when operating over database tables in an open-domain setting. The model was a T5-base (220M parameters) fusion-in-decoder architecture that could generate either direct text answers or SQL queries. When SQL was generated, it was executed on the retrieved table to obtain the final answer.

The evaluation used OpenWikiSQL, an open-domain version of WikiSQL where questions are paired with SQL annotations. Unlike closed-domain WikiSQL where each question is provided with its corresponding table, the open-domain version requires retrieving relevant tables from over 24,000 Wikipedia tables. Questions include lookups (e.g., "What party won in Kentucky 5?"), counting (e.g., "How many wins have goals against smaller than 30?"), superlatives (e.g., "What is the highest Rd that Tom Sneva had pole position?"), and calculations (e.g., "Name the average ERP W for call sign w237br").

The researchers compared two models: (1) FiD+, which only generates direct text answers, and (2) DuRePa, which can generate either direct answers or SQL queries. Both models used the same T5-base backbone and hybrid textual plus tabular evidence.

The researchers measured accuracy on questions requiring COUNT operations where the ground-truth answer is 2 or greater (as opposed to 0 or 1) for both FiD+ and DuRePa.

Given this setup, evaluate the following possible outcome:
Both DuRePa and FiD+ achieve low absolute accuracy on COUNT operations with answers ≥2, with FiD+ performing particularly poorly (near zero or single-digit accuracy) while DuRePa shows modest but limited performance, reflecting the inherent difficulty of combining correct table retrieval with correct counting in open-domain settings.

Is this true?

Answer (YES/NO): NO